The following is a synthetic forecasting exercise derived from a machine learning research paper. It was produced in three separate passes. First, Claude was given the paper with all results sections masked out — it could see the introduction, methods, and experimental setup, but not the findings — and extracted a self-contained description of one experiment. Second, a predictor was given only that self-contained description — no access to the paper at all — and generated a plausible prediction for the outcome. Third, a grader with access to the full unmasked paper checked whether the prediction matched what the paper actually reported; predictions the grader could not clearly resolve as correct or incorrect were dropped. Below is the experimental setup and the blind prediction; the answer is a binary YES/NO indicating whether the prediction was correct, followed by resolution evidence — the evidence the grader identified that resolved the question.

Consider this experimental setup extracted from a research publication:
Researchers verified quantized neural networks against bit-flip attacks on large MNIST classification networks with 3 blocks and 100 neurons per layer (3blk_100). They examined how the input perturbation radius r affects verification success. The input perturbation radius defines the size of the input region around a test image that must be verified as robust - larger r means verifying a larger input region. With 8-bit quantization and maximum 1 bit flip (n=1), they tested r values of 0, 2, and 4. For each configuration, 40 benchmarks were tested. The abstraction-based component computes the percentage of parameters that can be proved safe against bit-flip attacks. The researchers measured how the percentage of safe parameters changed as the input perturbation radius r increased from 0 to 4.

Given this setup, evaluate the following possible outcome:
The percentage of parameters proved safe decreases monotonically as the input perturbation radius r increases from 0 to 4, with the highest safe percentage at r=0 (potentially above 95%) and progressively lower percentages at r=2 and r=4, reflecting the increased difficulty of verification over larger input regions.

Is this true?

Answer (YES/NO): YES